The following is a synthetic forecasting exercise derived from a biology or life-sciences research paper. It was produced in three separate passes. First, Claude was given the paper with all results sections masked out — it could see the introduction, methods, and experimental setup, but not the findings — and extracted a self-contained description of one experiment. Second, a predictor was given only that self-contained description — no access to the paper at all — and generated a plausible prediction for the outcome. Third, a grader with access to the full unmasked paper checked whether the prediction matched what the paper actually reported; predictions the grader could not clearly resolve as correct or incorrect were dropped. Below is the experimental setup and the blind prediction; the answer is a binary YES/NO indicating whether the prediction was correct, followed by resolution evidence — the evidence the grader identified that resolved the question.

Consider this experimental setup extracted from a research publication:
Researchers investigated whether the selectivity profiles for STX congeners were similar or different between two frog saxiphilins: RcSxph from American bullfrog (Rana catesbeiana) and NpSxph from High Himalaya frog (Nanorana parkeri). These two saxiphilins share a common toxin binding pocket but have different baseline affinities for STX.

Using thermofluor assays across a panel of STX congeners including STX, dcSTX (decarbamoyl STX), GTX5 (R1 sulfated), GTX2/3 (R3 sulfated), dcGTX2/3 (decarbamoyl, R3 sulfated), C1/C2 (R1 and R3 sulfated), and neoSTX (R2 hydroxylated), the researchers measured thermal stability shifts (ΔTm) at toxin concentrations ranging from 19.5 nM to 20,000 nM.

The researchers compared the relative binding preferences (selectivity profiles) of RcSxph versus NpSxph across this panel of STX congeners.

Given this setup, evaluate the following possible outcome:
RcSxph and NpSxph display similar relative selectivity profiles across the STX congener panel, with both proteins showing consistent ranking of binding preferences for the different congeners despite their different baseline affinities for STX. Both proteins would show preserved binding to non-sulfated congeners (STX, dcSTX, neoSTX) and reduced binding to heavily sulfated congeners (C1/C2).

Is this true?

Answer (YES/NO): NO